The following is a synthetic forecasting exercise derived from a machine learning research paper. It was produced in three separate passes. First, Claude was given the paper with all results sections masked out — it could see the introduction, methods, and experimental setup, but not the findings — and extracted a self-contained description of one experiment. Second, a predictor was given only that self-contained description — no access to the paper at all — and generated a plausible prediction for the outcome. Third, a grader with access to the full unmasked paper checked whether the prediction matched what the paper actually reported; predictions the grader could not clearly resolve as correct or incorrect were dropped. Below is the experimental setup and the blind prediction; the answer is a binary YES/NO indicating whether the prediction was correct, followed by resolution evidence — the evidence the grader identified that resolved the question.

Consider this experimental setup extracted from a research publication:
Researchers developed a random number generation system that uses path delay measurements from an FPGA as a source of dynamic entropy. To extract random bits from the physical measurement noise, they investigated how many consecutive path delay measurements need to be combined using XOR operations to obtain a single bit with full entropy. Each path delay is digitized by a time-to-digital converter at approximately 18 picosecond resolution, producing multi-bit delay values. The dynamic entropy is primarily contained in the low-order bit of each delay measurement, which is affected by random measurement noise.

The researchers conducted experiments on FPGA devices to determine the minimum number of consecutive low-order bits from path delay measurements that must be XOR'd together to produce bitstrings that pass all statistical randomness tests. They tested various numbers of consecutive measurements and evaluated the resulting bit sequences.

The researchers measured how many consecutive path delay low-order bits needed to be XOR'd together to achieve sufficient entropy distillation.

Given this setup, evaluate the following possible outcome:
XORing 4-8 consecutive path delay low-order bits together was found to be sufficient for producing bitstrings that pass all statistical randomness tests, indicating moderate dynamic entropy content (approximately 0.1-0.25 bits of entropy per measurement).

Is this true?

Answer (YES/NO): NO